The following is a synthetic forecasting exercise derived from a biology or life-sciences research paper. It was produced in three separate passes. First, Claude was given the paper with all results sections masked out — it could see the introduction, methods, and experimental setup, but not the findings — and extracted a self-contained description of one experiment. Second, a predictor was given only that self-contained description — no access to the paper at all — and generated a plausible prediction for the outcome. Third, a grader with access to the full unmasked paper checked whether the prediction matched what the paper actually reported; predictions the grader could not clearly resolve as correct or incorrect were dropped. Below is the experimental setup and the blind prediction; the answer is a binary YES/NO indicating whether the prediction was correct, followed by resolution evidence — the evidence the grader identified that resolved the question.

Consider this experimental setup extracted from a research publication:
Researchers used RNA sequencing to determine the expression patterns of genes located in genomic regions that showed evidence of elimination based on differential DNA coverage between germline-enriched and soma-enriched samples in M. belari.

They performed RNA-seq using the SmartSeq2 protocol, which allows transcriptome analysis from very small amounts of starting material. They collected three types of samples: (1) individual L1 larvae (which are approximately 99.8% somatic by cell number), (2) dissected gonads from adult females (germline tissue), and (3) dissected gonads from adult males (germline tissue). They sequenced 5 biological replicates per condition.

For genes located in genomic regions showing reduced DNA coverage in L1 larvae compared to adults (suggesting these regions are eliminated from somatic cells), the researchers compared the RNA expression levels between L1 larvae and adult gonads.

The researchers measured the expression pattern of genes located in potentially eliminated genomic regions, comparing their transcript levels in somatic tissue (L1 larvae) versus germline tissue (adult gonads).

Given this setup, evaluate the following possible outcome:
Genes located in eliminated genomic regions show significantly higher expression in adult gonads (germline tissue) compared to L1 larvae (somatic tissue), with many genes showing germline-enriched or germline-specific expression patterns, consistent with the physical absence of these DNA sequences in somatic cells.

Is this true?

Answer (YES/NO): YES